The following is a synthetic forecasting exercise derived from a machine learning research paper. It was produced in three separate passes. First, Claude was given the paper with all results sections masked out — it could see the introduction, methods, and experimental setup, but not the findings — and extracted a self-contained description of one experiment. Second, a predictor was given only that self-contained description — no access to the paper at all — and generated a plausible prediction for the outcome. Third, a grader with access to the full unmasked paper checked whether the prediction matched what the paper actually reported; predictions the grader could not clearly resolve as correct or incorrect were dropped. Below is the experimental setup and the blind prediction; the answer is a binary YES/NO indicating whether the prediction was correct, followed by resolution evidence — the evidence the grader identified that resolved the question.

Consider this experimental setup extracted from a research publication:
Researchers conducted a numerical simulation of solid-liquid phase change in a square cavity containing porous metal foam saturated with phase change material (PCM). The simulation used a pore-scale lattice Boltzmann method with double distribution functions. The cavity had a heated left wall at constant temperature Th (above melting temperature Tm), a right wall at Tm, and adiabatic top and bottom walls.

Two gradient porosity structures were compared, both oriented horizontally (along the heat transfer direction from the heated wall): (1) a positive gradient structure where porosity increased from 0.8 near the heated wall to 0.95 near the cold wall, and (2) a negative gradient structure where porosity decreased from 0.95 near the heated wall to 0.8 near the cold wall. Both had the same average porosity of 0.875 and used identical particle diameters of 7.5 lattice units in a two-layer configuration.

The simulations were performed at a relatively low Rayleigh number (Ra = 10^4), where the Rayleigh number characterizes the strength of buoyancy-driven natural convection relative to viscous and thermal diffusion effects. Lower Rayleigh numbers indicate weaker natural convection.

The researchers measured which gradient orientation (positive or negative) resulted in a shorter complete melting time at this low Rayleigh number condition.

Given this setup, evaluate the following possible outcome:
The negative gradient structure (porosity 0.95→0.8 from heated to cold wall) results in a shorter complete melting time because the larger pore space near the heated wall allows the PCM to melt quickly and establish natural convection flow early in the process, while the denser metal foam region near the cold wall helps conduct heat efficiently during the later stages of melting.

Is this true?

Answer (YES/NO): NO